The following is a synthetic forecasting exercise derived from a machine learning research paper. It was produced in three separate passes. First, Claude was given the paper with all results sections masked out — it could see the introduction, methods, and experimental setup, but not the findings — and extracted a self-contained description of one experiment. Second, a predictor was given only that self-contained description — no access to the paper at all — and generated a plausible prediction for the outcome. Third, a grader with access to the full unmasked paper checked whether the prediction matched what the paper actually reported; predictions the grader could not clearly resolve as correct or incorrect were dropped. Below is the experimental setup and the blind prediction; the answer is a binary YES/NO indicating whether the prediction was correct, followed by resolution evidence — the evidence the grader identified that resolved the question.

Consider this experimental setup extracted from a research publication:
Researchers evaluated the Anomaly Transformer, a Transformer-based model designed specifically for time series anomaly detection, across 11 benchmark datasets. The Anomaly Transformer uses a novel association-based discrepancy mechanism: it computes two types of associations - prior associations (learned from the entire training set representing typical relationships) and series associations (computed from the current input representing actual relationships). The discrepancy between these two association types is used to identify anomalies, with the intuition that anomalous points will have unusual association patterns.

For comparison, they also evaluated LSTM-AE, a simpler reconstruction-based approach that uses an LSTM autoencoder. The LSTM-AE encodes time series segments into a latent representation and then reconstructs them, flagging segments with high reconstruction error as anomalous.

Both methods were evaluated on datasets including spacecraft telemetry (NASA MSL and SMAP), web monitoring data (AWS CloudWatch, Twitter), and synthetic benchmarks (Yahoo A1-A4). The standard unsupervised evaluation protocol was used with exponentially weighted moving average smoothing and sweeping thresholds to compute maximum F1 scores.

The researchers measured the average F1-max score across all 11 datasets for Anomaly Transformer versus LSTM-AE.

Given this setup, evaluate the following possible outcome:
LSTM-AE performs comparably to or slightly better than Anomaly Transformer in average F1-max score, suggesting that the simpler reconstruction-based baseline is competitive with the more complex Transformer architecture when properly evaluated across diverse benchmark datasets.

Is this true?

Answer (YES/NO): NO